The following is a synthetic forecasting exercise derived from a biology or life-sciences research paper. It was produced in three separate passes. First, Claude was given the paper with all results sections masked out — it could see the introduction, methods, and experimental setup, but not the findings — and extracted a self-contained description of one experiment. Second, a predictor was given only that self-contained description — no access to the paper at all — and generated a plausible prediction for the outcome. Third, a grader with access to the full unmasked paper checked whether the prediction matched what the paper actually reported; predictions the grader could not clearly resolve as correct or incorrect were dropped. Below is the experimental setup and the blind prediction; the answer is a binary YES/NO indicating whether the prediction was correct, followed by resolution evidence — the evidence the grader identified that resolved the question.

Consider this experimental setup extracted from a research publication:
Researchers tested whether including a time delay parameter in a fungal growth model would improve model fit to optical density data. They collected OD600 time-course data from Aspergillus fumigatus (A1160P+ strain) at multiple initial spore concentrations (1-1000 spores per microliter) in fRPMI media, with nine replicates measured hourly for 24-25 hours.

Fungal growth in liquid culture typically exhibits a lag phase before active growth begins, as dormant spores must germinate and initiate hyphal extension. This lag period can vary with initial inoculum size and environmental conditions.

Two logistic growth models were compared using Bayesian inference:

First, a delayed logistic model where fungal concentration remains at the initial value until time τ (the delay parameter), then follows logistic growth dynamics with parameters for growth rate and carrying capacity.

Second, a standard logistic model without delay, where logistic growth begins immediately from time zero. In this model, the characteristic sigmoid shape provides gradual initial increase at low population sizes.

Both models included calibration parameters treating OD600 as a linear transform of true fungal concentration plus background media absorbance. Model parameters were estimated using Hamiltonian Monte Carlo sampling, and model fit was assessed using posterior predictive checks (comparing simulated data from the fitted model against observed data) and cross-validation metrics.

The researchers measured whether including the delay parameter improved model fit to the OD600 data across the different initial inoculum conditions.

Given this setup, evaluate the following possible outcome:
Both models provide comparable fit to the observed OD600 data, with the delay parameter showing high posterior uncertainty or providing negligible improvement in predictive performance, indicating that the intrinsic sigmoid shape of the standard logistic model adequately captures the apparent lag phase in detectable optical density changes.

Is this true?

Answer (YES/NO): YES